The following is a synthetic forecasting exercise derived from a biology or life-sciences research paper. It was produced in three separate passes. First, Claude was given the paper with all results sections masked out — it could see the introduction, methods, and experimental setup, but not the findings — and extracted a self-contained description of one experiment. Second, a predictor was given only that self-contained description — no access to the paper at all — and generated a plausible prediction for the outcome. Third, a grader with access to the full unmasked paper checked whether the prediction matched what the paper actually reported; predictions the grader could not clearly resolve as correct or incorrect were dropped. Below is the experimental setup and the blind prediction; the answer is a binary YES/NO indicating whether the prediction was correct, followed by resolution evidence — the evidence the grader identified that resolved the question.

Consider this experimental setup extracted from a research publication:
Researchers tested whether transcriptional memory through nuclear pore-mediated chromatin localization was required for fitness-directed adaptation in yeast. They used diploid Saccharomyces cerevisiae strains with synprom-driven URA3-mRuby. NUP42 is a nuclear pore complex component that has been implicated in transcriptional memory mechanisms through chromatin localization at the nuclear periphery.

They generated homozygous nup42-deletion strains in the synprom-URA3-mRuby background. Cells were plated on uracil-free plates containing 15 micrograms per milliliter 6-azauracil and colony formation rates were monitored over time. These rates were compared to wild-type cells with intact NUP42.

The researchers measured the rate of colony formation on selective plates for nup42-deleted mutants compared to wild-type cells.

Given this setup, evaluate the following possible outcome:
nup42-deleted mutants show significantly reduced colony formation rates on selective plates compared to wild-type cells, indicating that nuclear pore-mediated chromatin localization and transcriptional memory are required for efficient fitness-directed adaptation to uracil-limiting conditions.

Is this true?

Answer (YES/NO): NO